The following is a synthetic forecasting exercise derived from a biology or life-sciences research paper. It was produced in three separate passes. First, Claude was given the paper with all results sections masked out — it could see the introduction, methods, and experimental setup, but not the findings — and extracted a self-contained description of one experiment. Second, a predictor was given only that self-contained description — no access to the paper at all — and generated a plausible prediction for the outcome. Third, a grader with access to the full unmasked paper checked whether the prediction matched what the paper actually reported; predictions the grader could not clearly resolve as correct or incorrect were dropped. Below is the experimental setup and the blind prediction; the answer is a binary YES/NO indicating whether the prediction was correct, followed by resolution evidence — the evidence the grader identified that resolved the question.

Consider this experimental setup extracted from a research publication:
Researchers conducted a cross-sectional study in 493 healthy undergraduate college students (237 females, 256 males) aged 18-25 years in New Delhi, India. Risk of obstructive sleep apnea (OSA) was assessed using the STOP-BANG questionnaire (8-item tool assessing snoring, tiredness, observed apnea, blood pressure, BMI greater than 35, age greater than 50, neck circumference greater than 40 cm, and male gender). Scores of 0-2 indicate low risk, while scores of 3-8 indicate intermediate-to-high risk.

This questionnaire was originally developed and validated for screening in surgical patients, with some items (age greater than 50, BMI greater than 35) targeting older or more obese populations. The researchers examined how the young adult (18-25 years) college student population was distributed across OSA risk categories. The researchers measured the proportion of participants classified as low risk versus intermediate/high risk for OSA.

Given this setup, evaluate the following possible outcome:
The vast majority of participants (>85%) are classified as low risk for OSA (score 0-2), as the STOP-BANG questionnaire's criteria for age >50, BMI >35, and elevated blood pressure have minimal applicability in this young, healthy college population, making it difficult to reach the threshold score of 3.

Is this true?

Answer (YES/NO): YES